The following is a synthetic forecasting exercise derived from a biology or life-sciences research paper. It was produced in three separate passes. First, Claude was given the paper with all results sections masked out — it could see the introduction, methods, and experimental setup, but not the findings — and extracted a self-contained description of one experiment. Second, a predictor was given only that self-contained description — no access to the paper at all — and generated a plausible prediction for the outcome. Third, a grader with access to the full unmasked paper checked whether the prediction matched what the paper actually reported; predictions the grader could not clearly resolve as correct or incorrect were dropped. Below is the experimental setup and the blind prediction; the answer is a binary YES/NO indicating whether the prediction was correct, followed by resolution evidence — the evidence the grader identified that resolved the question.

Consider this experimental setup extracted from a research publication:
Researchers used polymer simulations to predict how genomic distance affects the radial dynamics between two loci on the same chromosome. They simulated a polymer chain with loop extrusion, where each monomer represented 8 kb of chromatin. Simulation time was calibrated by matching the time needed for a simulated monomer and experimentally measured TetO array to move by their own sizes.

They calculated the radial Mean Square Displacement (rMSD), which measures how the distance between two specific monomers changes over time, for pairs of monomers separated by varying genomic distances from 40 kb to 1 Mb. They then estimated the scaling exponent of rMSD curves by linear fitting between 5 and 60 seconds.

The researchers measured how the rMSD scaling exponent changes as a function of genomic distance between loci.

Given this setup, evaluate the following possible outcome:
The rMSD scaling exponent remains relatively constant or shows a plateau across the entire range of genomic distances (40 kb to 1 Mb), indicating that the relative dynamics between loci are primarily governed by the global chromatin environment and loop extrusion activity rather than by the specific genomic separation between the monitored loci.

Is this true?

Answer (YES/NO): NO